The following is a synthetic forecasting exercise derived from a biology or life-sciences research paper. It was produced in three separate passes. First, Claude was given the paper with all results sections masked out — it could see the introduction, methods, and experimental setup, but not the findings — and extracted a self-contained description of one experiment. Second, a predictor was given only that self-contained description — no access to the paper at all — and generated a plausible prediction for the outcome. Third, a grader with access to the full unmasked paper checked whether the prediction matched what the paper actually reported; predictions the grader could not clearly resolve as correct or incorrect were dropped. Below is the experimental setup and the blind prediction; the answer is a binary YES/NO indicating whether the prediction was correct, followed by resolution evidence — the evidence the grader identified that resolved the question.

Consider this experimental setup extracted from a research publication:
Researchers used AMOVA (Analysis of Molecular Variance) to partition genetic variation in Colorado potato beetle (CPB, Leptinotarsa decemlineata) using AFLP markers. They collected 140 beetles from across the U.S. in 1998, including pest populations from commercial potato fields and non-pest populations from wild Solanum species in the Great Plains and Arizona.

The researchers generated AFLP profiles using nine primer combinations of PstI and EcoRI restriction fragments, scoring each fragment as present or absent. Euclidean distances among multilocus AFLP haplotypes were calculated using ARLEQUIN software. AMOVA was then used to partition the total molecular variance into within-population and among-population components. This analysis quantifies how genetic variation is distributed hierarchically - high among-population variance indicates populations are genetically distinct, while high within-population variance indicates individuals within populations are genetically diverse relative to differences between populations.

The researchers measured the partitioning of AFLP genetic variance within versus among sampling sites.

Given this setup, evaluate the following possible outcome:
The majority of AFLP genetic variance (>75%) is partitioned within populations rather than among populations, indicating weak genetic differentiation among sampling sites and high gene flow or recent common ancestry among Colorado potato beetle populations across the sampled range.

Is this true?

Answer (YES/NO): YES